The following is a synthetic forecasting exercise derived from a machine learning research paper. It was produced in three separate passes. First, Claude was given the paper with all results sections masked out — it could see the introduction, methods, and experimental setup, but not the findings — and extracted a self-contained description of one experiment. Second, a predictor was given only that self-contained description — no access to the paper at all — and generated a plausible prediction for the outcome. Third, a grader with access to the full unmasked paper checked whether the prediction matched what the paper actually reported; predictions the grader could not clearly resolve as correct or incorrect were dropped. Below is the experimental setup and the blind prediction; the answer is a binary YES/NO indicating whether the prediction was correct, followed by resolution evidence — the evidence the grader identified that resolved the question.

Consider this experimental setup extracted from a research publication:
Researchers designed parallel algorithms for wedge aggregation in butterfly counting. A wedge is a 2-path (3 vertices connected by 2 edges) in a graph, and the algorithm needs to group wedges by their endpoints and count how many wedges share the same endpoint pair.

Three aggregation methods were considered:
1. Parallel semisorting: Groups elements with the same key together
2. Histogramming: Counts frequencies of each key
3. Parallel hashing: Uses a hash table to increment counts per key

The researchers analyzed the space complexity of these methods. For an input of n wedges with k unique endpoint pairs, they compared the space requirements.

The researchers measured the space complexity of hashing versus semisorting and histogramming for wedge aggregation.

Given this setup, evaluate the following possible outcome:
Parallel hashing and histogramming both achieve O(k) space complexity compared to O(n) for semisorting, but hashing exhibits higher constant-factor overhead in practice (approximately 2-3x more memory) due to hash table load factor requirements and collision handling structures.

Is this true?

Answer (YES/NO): NO